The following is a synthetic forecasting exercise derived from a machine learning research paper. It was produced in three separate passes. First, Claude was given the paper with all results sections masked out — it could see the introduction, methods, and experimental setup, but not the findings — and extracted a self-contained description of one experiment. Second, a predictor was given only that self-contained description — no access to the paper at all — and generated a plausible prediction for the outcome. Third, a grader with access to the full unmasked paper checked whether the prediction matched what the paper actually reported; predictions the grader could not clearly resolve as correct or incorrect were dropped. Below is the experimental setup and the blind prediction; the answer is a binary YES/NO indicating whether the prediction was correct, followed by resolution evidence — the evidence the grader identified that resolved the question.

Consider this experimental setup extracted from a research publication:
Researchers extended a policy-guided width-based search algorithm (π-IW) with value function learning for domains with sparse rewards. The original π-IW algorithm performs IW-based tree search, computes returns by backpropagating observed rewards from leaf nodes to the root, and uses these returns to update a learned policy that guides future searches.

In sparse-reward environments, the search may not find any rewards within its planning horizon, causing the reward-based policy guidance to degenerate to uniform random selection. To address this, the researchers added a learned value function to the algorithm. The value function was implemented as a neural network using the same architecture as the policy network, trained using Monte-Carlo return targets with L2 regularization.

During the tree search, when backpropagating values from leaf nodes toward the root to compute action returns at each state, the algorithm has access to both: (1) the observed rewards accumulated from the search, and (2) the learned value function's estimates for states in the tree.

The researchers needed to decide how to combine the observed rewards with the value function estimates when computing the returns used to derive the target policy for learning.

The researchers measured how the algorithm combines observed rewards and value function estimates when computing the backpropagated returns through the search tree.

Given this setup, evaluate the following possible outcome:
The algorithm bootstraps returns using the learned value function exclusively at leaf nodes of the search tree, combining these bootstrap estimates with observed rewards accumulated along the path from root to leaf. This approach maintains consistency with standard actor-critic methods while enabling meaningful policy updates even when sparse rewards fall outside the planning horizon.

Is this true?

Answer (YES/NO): NO